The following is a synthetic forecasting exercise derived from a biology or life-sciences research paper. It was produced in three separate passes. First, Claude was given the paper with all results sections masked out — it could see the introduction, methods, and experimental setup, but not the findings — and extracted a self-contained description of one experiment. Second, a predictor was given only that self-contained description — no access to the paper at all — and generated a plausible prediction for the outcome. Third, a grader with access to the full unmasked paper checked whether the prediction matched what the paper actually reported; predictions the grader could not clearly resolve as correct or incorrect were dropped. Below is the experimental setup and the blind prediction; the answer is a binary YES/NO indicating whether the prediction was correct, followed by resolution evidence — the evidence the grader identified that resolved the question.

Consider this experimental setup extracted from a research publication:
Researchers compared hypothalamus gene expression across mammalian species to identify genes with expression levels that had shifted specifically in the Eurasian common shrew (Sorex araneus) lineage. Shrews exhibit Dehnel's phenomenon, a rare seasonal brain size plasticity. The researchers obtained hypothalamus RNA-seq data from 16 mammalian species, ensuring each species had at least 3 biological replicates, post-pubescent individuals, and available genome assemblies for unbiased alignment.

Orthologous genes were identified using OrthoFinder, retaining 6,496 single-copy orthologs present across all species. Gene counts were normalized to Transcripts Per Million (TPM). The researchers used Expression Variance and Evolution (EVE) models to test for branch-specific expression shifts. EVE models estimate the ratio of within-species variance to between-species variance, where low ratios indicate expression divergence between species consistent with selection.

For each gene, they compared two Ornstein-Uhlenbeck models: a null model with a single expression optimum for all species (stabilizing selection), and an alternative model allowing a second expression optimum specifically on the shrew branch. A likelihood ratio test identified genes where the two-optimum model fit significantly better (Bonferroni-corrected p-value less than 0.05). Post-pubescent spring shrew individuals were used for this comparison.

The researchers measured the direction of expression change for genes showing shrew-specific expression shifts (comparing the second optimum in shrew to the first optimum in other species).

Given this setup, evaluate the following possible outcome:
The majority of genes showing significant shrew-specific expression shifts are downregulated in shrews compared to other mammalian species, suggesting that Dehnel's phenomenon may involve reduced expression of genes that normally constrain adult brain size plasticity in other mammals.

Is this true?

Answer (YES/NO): NO